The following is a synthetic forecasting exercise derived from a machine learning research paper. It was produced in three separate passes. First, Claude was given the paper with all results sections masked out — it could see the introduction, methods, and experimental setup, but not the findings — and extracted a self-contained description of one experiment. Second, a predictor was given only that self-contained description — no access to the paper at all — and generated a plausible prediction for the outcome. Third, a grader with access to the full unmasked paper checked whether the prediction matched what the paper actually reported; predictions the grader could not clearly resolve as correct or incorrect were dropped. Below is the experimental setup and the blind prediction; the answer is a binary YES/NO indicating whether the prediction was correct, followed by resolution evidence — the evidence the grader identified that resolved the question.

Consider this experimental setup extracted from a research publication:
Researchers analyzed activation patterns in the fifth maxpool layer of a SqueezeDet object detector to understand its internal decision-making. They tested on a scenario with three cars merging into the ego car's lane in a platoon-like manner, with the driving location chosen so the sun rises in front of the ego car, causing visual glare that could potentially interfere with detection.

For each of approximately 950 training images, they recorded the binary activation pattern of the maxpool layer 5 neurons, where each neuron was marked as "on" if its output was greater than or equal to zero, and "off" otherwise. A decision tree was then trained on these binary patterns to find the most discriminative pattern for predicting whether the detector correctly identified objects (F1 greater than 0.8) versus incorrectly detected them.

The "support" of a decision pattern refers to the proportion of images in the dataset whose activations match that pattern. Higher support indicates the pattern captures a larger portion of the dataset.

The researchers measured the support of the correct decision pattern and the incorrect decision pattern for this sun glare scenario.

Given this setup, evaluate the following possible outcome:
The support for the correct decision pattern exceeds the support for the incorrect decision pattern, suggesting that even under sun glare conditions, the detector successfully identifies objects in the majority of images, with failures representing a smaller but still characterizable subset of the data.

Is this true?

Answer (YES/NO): YES